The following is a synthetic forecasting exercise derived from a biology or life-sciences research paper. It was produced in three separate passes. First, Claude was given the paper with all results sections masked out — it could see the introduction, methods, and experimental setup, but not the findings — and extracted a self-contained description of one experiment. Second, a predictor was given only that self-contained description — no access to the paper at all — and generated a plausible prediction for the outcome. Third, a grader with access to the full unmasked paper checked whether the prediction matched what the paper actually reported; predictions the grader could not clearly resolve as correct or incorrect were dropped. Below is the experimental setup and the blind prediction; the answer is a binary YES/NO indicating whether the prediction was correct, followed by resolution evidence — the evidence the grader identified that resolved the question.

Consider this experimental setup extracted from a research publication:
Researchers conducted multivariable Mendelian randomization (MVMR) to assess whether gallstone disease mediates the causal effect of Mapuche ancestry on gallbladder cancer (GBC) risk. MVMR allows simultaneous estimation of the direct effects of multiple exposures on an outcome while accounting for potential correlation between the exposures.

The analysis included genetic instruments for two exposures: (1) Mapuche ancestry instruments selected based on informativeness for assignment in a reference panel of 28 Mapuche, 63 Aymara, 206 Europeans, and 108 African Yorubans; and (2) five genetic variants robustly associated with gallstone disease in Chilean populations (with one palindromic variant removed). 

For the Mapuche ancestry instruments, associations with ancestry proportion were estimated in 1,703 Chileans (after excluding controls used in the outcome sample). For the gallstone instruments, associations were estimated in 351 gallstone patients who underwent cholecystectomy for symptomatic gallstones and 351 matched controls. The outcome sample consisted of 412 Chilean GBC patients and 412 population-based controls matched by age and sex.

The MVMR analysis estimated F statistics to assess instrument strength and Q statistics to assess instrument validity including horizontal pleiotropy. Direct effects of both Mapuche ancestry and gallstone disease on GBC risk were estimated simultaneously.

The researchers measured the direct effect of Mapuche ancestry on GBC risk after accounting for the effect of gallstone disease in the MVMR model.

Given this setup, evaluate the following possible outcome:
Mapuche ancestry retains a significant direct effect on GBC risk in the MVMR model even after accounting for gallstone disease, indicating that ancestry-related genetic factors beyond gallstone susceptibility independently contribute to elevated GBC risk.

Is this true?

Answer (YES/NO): NO